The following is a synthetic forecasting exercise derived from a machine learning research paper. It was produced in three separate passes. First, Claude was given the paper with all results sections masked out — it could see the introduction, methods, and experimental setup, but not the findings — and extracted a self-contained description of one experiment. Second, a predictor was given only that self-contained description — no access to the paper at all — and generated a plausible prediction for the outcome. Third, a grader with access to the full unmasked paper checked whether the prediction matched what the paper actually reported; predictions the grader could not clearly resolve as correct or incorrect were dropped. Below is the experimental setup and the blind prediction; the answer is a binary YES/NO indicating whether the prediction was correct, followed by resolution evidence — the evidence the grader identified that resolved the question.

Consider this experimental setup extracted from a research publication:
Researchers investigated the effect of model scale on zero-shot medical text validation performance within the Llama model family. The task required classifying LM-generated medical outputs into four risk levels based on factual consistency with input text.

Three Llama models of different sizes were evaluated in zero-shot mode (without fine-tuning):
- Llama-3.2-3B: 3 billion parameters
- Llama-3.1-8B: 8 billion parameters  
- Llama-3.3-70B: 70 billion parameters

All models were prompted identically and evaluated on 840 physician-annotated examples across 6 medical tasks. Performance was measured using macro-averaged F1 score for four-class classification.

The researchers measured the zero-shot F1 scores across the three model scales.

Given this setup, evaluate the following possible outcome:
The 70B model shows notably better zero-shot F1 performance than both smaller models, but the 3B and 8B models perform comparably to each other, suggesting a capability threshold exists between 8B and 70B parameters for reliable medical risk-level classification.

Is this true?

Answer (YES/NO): NO